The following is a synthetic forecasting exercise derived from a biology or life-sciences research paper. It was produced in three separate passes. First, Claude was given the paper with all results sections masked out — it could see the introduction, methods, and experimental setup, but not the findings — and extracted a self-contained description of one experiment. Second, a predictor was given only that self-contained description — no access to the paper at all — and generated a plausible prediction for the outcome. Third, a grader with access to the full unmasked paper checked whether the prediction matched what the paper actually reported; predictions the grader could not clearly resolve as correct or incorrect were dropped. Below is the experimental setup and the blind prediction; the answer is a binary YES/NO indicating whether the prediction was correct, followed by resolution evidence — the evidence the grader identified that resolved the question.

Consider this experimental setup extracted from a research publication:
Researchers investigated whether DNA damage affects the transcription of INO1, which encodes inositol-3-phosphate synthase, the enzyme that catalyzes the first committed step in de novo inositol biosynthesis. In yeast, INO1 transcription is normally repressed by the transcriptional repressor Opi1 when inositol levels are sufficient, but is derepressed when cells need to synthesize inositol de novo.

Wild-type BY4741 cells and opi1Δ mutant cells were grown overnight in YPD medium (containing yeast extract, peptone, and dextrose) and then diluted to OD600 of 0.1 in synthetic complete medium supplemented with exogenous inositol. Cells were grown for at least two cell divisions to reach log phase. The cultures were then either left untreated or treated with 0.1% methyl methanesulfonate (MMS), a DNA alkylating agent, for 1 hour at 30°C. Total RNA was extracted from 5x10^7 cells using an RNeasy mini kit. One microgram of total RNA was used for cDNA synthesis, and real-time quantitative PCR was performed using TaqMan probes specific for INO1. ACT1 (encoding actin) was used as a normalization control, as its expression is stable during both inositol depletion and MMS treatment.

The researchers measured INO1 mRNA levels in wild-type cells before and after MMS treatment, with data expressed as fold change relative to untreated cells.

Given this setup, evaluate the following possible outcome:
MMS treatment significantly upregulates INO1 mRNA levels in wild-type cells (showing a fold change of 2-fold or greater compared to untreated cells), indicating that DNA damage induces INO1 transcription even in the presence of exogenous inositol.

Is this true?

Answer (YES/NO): NO